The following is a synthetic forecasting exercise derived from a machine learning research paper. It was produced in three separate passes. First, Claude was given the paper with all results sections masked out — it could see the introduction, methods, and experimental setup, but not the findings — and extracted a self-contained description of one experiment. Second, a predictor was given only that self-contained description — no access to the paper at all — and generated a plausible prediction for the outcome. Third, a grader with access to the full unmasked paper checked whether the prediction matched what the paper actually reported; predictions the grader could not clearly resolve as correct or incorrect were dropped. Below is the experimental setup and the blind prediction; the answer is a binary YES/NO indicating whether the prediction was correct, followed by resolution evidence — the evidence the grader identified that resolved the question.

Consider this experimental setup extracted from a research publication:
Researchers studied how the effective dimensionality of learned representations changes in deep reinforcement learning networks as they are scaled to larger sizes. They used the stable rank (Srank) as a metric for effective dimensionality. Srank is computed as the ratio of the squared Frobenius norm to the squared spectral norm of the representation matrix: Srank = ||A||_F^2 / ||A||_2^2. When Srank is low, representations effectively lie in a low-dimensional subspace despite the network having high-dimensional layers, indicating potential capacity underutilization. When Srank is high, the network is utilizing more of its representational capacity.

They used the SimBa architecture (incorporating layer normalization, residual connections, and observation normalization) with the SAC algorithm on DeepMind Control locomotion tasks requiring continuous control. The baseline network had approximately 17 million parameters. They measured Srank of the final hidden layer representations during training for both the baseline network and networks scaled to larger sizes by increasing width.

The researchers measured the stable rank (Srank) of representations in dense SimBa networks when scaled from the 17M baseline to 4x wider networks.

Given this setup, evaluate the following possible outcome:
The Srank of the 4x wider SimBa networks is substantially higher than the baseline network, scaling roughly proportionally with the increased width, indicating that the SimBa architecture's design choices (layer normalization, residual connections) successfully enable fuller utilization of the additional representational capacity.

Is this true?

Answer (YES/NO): NO